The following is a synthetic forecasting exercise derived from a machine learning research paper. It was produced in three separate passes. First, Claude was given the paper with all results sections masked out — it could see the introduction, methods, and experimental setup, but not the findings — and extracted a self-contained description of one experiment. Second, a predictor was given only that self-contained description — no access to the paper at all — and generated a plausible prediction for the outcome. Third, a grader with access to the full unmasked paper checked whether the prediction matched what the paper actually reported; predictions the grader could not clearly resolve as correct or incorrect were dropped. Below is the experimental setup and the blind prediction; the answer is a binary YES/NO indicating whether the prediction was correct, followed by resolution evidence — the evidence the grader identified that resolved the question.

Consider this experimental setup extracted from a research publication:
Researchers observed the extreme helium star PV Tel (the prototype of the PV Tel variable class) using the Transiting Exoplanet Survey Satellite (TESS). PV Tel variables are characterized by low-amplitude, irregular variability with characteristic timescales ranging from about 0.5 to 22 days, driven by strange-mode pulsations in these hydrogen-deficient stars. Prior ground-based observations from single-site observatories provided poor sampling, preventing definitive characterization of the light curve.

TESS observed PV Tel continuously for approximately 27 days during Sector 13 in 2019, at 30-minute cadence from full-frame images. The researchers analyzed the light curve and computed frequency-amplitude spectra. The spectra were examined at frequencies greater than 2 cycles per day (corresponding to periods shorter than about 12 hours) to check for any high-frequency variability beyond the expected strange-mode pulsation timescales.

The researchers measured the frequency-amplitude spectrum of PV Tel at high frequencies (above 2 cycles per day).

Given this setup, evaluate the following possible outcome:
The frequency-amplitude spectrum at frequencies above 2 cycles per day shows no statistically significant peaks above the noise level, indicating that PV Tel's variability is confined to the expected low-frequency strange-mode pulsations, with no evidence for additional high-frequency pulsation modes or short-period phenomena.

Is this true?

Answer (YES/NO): YES